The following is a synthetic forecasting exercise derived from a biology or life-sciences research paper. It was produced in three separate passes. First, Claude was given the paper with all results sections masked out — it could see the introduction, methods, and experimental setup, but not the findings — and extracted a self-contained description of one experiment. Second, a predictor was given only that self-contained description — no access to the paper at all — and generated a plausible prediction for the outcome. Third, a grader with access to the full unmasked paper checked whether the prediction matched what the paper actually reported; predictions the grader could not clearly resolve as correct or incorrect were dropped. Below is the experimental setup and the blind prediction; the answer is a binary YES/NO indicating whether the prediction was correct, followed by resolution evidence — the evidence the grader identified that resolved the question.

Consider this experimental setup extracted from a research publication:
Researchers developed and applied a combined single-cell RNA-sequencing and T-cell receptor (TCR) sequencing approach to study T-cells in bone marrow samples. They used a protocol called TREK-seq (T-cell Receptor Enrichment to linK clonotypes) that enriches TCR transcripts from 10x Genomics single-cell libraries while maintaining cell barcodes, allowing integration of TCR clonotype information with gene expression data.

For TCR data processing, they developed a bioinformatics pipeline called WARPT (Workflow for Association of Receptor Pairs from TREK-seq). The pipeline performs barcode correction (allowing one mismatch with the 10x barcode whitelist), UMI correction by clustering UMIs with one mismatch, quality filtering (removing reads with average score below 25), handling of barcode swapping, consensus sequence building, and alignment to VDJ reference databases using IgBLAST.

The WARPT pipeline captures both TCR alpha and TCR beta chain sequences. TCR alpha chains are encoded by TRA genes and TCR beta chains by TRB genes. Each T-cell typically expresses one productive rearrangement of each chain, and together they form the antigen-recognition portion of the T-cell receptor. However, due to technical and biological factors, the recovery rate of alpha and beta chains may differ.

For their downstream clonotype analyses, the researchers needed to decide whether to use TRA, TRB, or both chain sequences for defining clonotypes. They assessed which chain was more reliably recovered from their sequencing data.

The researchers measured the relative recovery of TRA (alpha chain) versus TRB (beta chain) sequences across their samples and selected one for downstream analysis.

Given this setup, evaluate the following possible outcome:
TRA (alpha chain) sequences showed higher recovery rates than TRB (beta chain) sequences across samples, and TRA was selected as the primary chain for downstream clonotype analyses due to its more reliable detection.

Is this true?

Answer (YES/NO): NO